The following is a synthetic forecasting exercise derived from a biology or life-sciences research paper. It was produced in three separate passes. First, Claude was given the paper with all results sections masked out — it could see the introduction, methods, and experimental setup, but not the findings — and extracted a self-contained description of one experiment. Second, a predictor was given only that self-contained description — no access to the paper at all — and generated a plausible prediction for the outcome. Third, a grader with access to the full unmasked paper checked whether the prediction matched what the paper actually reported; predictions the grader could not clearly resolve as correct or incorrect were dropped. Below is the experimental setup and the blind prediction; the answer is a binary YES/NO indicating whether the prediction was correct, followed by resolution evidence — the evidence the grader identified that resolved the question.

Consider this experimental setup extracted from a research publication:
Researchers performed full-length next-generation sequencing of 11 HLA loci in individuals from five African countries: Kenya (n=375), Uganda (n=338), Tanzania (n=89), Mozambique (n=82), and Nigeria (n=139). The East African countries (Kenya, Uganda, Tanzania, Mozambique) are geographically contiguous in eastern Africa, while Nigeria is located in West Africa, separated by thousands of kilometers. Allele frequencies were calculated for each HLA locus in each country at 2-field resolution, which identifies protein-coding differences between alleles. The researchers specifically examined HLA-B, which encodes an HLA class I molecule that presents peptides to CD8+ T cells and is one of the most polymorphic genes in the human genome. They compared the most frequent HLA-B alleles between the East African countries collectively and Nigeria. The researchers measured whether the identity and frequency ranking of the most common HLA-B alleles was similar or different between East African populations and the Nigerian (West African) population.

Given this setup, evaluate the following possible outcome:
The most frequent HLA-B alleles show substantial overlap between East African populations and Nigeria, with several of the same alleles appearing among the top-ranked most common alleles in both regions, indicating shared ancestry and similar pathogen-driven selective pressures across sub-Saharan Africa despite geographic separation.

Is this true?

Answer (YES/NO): YES